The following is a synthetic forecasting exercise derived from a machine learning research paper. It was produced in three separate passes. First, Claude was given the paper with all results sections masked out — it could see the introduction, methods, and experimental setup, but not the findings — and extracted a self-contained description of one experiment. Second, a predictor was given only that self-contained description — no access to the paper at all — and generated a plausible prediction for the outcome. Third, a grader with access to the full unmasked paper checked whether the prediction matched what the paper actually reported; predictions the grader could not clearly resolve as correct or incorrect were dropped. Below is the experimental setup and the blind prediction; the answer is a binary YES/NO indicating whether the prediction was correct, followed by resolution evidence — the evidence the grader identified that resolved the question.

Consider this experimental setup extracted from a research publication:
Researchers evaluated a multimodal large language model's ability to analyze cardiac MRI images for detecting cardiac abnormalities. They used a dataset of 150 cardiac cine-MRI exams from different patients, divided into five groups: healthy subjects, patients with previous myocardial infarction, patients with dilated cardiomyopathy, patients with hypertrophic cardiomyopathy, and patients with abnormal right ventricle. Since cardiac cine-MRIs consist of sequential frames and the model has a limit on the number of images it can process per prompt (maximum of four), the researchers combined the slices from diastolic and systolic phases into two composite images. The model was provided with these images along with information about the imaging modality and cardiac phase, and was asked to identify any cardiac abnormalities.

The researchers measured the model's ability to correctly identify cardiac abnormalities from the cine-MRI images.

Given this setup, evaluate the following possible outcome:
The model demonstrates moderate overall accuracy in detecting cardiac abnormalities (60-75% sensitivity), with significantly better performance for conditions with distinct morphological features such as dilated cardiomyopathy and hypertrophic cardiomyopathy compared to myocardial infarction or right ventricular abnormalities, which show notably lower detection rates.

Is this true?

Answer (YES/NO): NO